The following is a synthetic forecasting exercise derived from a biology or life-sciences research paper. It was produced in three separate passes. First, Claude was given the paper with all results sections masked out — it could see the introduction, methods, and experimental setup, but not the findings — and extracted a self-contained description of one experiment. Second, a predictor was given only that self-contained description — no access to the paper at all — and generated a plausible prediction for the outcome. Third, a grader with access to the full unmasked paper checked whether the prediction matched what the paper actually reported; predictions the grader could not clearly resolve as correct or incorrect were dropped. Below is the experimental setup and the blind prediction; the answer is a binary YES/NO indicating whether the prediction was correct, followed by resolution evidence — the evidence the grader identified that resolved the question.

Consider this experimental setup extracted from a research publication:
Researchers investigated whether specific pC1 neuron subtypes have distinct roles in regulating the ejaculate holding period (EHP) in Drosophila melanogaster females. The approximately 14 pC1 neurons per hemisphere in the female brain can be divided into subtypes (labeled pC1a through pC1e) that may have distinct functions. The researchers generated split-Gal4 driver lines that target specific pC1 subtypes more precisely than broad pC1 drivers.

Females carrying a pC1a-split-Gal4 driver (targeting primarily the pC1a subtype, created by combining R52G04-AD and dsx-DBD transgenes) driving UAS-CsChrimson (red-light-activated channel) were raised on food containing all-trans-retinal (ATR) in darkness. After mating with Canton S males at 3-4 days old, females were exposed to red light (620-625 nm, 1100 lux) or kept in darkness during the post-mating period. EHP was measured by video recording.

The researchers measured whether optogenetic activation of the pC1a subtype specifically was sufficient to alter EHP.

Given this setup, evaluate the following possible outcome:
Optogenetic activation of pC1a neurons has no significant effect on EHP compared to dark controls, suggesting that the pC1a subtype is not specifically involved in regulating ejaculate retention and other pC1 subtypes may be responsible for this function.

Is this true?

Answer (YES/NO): YES